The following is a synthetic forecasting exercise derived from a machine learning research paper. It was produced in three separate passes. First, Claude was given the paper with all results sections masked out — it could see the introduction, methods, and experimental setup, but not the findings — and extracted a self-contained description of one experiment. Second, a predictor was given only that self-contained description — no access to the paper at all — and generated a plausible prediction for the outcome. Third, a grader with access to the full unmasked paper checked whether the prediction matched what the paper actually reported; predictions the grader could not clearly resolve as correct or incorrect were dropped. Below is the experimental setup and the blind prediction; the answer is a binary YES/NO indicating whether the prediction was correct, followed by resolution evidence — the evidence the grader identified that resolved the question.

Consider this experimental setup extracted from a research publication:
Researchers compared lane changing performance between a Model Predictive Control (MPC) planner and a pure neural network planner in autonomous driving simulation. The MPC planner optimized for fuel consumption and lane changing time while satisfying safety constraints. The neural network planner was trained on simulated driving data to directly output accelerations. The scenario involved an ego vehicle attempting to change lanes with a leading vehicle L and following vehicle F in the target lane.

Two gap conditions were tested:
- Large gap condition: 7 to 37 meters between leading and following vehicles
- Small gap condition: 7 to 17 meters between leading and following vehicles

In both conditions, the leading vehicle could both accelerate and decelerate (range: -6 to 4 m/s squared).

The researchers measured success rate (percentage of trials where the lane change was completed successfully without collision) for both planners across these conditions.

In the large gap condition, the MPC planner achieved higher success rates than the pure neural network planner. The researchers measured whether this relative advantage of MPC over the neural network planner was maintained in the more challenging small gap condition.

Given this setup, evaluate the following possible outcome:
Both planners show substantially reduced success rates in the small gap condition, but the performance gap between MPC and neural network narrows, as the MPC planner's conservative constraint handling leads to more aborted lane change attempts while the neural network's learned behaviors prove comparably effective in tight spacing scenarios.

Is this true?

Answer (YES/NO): NO